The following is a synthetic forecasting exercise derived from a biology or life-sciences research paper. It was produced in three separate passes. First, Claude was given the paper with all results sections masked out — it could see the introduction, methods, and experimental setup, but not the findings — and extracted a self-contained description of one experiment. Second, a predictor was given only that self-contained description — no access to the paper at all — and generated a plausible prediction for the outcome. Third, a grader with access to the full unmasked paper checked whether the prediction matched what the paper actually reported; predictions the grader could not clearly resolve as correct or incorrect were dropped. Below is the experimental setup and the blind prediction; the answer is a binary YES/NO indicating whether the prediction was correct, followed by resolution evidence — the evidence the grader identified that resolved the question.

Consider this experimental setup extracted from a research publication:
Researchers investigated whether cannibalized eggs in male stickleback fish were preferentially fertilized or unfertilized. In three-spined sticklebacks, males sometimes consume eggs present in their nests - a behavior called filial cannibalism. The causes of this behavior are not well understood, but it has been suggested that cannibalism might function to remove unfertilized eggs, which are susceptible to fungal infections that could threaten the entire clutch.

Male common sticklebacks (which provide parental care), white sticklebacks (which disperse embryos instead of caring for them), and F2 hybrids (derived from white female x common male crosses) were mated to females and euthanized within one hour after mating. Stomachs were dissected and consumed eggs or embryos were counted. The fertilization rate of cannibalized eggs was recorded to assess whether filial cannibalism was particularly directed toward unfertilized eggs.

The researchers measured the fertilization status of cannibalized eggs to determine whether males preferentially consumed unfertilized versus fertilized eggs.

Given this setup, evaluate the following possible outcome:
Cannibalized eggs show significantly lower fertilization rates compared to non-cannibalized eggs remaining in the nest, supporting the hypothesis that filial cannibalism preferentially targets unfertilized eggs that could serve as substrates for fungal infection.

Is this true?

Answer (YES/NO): NO